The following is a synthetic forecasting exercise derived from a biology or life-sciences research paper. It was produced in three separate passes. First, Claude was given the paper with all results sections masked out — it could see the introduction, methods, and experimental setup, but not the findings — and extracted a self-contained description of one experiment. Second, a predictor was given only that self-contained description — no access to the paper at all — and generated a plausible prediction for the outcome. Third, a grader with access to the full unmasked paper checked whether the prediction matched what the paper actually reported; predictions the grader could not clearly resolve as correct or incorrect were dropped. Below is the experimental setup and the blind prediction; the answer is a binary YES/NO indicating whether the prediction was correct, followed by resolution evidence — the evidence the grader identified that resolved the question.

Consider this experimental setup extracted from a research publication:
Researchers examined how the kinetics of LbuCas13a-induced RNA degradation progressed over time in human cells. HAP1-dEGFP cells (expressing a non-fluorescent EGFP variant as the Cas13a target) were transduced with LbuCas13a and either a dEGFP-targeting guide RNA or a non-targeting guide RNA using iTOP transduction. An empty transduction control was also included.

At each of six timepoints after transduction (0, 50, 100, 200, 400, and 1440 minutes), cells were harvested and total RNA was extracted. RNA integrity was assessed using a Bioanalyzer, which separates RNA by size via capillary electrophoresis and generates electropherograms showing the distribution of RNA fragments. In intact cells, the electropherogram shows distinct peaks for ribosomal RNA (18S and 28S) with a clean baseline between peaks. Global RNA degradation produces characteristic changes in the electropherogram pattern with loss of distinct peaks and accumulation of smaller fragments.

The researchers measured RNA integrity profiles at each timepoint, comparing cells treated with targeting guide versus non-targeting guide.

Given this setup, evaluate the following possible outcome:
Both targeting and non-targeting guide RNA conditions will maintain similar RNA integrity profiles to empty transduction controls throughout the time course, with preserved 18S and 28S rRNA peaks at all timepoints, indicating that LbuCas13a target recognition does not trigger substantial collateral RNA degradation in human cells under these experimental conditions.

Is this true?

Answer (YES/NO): NO